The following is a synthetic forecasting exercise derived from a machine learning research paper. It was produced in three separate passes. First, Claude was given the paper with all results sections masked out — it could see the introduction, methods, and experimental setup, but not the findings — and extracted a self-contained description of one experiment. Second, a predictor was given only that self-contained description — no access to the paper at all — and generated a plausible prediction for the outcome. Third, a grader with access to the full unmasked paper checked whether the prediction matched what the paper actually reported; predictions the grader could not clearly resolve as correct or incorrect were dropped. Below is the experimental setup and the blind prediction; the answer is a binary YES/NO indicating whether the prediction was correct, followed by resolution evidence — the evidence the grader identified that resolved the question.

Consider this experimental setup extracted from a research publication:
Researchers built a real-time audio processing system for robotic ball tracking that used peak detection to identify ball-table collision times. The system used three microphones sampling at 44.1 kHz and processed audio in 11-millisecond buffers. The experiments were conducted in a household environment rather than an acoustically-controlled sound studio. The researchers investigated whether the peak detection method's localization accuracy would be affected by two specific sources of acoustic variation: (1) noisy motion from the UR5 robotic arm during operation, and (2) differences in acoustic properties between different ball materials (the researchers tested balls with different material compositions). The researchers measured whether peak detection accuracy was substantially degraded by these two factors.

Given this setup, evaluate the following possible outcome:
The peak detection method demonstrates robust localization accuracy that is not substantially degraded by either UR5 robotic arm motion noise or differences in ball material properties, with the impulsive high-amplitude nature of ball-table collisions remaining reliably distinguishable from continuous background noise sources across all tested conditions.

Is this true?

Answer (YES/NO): YES